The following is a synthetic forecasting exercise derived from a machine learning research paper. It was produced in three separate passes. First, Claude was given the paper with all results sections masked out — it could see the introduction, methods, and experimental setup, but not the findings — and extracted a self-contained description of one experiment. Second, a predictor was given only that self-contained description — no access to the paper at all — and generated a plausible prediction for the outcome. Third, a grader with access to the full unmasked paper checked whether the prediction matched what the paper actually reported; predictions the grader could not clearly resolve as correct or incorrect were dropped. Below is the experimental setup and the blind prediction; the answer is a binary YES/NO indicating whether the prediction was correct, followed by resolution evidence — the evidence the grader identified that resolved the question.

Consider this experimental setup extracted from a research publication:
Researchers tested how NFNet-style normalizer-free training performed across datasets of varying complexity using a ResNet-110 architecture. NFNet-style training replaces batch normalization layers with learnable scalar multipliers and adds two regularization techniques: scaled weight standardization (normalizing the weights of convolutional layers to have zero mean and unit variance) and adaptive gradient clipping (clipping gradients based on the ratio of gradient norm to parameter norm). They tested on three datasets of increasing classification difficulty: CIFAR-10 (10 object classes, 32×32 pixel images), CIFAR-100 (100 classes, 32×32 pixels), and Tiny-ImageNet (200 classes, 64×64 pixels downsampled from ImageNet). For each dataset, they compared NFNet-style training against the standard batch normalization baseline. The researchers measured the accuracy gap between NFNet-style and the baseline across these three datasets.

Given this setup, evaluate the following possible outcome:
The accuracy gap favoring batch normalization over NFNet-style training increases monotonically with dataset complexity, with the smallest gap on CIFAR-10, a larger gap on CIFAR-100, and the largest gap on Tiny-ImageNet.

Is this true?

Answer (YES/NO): NO